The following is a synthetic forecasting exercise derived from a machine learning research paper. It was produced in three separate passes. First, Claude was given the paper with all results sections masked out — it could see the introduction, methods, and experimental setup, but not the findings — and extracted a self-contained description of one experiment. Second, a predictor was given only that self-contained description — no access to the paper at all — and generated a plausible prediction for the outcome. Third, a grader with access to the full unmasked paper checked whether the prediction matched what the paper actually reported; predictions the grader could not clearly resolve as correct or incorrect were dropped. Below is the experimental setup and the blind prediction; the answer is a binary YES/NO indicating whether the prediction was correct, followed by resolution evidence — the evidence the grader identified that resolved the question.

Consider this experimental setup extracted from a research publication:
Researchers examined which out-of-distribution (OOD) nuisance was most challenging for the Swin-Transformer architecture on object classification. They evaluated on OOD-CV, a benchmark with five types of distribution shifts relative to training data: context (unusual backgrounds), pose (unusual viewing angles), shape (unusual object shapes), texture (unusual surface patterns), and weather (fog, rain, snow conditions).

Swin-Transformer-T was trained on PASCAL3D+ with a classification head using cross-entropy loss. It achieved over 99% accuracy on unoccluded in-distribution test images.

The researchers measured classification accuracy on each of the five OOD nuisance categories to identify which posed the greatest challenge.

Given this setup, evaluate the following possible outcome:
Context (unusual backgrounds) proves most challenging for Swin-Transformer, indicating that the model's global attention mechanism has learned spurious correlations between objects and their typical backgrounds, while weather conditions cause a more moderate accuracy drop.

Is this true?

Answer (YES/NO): NO